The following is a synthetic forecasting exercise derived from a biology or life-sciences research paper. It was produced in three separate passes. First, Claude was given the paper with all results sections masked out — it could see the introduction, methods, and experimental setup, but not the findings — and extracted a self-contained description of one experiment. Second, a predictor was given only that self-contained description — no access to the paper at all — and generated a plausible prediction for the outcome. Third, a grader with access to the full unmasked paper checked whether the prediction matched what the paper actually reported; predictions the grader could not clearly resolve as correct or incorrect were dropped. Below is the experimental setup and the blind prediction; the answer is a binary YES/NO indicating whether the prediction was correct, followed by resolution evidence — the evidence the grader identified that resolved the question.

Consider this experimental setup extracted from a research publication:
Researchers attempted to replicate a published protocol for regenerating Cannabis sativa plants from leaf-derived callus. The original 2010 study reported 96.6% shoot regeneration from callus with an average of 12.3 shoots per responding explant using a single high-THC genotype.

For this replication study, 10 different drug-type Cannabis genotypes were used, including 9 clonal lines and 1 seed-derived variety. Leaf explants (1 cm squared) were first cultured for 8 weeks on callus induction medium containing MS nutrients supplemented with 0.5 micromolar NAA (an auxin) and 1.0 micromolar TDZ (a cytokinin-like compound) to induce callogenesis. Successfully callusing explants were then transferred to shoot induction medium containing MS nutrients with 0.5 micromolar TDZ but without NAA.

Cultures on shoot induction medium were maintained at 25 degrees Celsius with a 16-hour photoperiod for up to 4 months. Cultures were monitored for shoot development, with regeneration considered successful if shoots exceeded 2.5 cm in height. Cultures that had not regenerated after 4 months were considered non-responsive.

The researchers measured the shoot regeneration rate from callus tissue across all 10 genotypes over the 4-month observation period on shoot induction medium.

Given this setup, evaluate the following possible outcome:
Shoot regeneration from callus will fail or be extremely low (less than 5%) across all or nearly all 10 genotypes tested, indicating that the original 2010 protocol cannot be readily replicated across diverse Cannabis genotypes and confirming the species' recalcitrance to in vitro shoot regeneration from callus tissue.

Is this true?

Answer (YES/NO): YES